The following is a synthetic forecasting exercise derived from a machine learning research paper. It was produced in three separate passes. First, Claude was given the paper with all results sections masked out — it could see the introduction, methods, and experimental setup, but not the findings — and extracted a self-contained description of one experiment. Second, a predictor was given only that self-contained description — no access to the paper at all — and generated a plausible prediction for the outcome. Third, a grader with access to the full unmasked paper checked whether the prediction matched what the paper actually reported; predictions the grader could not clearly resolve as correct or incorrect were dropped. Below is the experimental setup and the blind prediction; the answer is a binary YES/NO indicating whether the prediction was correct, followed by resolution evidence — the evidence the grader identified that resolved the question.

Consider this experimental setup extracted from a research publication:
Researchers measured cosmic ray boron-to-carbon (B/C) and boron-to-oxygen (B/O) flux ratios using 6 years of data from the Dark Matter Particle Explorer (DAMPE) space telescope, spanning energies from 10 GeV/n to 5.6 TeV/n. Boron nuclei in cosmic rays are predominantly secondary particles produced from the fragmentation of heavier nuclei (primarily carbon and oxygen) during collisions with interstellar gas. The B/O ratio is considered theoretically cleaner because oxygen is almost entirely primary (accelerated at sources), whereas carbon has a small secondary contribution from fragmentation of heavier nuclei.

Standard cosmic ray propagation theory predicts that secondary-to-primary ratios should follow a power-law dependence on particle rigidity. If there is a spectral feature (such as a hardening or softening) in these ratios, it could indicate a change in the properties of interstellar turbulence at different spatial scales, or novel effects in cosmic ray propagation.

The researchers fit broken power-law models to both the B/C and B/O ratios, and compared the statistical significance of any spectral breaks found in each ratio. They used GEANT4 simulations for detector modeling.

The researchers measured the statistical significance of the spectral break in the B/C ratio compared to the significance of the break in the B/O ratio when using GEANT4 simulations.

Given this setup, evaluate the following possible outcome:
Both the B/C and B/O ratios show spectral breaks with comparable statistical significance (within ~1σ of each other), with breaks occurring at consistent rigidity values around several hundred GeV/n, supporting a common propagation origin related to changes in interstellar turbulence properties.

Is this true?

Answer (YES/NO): NO